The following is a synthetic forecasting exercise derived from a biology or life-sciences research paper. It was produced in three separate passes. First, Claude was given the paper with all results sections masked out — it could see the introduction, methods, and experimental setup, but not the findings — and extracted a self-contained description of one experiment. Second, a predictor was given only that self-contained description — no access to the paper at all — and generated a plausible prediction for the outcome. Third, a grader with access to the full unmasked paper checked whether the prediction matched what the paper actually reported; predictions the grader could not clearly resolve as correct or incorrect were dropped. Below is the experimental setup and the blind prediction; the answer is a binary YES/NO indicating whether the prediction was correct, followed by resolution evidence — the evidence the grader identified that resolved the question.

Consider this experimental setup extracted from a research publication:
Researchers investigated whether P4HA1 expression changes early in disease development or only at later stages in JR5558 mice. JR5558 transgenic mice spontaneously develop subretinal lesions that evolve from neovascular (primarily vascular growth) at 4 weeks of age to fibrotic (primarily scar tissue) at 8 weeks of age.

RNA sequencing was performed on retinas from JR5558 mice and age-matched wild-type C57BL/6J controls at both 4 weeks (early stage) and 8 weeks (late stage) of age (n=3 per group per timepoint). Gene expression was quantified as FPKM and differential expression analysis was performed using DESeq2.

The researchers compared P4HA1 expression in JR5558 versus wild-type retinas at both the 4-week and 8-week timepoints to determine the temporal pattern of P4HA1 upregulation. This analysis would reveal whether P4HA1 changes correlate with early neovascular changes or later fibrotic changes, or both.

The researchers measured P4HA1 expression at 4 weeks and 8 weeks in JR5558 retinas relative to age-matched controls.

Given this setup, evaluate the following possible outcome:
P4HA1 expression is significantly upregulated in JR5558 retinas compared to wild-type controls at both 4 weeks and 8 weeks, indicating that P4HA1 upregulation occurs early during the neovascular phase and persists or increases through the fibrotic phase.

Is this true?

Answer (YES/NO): NO